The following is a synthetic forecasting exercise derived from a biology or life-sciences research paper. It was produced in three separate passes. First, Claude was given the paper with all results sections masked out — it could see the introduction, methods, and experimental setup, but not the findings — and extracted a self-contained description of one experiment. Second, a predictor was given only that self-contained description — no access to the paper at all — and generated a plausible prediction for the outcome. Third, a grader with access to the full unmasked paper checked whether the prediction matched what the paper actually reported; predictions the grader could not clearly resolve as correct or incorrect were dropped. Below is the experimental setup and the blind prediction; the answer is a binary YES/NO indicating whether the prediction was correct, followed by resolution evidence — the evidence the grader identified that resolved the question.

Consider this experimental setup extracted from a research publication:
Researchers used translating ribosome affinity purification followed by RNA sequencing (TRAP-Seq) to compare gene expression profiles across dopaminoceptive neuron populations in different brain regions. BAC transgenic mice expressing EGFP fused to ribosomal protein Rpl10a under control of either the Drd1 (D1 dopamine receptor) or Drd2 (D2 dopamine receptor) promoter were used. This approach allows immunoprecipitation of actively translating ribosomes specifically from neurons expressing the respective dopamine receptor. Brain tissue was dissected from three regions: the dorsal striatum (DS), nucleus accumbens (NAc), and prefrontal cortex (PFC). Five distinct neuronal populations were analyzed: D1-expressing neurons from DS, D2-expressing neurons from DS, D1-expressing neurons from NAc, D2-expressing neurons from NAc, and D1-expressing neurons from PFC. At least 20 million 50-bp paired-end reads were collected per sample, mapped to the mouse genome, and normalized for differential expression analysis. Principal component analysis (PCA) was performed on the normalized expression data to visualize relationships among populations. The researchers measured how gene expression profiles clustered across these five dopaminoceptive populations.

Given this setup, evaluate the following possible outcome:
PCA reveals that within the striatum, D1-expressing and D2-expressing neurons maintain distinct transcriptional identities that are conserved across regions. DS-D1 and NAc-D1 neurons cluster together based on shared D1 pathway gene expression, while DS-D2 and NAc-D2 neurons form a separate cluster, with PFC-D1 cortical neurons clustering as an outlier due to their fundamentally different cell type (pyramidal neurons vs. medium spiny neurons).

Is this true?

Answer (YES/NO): YES